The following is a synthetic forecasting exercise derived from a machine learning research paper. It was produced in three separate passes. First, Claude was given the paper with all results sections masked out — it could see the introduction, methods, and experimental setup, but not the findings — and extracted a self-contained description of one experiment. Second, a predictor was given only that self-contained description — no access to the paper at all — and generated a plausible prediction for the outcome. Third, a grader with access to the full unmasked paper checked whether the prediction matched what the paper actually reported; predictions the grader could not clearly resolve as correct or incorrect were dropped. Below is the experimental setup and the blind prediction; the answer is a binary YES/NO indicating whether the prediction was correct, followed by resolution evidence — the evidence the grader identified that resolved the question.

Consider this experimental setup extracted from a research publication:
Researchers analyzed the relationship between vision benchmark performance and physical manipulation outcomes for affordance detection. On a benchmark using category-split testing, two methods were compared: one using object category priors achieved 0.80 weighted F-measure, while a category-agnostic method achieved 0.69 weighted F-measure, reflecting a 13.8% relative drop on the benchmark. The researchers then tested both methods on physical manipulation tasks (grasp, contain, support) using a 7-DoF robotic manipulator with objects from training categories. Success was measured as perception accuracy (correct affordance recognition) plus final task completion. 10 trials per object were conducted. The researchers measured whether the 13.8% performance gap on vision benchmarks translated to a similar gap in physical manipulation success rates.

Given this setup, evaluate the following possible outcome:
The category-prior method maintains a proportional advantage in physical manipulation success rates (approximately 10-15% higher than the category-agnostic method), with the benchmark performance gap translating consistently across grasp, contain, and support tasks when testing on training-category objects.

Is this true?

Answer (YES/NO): NO